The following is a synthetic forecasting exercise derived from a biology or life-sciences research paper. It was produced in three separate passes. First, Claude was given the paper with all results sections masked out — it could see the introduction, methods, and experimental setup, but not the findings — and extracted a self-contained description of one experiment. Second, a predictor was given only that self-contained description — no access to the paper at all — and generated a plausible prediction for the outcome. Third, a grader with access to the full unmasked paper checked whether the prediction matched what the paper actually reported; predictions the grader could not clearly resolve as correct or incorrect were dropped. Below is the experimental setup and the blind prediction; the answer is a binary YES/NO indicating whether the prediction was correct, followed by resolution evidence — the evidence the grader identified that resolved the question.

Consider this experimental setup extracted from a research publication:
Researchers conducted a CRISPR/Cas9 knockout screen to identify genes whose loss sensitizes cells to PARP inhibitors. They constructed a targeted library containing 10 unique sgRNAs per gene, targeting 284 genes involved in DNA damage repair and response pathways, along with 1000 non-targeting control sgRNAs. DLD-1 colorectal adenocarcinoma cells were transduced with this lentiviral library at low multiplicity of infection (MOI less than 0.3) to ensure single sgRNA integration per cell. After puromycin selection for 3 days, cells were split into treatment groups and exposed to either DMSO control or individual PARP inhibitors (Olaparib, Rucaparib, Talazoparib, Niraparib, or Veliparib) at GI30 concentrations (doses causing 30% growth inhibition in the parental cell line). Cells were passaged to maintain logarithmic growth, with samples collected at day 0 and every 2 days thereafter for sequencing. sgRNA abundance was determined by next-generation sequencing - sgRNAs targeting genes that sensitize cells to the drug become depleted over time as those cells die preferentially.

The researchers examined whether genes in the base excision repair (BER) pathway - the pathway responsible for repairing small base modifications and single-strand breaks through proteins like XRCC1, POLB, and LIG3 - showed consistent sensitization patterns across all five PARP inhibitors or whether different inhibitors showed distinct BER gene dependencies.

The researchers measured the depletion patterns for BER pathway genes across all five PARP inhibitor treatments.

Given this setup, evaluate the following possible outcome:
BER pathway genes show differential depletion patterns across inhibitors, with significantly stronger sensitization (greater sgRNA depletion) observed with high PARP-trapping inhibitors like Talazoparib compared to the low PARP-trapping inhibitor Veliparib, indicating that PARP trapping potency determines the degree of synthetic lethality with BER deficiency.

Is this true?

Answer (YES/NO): NO